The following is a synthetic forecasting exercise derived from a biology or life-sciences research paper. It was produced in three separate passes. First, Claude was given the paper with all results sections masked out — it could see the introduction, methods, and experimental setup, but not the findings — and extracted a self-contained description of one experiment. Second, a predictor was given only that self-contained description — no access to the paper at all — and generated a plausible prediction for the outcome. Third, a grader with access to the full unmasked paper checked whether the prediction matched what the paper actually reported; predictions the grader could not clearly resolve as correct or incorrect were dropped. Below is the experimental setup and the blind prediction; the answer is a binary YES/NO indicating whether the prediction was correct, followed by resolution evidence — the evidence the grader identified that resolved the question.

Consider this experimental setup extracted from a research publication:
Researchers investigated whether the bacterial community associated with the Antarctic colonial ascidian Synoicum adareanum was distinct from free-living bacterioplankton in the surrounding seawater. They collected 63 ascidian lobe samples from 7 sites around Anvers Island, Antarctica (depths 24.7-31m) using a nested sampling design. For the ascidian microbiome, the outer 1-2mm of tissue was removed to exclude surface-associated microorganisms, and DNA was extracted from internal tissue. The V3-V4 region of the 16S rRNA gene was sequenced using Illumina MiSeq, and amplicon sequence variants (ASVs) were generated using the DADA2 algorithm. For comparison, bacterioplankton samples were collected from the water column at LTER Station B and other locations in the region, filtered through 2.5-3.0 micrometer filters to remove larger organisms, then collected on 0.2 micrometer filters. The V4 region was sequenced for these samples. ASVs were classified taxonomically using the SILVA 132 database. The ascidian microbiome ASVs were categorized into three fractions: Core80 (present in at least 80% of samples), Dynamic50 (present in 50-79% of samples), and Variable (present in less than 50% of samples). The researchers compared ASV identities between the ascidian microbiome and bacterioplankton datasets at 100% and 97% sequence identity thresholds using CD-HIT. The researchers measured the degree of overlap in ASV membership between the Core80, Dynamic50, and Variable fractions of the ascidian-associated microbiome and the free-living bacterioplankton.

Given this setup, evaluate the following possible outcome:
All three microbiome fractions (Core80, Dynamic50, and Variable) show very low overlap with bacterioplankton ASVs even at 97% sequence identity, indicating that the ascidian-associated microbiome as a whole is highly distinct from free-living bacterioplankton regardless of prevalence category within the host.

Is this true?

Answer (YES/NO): NO